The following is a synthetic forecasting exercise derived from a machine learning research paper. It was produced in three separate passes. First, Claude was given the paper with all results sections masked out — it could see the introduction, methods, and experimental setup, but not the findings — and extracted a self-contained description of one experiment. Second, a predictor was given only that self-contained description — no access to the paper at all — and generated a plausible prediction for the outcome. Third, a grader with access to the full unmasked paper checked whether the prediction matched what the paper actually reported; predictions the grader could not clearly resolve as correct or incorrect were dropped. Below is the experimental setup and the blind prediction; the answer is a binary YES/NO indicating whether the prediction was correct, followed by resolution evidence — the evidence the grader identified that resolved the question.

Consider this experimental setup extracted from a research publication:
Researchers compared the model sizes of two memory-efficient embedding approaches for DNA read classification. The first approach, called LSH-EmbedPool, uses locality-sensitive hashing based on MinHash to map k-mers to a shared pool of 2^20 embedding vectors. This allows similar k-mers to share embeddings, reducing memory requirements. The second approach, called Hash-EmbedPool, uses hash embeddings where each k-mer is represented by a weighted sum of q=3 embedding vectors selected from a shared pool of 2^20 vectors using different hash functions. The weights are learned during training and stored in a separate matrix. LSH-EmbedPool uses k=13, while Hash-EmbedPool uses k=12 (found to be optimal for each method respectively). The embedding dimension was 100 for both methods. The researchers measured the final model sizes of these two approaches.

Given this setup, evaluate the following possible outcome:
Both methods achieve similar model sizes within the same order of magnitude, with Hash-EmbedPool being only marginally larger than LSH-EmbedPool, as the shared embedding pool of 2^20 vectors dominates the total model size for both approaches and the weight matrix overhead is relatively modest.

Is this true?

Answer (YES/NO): NO